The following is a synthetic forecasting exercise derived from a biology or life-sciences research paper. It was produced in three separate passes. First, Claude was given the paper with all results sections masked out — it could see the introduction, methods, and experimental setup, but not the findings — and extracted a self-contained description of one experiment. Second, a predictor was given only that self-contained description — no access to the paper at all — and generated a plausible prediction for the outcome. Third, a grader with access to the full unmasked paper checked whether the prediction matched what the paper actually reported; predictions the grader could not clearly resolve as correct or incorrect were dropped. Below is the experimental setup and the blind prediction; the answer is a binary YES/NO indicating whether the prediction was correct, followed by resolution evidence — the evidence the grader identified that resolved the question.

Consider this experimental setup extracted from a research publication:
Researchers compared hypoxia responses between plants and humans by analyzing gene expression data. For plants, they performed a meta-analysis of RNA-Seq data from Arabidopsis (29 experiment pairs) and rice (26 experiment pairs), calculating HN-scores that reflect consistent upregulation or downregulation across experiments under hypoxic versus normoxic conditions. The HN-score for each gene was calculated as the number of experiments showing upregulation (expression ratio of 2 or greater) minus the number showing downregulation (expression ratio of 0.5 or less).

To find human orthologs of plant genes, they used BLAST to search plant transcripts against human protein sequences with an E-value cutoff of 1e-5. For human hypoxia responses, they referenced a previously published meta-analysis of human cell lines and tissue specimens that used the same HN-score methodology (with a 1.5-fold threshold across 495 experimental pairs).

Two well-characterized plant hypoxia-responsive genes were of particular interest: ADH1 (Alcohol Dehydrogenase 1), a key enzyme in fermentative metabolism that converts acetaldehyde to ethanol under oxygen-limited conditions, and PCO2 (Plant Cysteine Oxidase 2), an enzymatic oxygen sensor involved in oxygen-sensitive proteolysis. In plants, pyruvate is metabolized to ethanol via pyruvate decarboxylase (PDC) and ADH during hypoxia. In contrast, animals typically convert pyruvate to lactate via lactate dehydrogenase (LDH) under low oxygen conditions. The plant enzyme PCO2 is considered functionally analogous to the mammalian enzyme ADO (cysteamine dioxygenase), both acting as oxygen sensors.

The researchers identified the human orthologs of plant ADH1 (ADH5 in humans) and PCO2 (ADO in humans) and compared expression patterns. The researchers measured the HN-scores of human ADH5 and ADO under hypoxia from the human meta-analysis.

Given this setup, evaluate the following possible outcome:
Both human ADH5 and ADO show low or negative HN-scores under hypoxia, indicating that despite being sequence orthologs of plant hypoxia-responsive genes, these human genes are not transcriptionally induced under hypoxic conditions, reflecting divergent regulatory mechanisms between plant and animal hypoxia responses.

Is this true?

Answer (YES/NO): YES